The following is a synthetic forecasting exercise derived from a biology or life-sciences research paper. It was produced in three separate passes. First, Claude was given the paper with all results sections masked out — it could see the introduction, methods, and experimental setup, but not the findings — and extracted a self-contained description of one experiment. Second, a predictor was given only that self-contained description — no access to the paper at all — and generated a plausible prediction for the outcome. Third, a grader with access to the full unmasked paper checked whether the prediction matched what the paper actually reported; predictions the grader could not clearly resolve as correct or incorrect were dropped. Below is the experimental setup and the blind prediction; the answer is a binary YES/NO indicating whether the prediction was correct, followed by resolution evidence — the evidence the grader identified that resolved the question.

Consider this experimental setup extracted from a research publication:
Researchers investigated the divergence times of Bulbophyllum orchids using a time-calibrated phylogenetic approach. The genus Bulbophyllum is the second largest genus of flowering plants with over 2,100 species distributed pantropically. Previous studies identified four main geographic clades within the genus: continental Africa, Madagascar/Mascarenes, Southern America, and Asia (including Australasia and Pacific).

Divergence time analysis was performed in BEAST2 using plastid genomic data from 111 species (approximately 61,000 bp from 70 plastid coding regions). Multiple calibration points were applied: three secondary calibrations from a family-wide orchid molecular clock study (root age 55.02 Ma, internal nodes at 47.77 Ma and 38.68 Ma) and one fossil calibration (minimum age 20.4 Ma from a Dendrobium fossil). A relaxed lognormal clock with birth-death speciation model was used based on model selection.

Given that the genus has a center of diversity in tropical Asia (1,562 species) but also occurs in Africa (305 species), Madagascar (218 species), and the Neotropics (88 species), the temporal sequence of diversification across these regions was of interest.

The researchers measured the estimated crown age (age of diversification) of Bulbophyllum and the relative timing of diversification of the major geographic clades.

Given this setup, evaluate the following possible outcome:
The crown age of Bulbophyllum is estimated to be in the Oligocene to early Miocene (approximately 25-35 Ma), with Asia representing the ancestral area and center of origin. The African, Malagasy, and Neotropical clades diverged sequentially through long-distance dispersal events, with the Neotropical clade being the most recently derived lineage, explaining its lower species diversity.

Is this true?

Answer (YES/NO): NO